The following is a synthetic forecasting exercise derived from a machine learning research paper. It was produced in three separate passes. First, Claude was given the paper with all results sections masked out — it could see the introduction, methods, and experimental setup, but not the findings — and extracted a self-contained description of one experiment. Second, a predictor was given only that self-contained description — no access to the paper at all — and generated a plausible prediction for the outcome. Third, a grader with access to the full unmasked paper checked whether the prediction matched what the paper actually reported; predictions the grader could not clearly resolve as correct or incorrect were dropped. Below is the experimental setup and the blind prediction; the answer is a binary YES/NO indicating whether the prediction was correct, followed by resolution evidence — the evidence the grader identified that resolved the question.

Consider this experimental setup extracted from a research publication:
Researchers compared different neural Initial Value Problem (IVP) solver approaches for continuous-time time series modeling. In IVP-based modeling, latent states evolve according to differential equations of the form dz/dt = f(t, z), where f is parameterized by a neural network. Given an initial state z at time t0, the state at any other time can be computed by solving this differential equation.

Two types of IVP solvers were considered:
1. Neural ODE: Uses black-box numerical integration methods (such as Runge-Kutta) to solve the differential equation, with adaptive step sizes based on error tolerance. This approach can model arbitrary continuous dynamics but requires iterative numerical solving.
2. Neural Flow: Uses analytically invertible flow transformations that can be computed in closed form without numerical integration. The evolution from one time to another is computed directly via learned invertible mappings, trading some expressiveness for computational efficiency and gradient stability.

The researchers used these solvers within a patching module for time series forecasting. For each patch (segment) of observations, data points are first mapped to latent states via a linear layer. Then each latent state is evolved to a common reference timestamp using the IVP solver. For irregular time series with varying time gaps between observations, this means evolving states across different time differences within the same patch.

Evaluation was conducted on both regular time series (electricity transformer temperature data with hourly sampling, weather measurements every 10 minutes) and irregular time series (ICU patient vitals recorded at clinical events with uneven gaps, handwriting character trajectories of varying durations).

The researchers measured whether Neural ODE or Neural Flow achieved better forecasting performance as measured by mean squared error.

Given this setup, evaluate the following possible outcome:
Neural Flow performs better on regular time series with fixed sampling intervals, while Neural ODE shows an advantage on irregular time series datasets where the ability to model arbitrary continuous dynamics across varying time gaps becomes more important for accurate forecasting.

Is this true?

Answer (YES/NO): NO